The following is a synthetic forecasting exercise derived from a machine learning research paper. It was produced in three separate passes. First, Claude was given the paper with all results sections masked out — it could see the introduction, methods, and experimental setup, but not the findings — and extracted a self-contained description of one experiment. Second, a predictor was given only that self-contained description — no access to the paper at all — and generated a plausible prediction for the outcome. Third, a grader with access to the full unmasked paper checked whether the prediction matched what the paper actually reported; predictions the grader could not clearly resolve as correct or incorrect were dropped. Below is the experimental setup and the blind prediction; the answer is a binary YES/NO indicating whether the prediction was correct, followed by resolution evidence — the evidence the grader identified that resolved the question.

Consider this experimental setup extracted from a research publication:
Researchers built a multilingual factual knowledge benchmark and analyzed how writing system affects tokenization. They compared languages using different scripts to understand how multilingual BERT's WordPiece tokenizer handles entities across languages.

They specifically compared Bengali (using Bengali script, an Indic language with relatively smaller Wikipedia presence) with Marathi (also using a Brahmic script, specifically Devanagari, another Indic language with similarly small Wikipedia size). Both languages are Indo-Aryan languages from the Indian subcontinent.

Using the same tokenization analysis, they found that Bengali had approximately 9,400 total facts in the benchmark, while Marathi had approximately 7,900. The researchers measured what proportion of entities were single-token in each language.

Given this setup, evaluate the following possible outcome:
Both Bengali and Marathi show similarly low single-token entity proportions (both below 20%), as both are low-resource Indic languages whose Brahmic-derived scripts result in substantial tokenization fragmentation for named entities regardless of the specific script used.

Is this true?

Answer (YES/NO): YES